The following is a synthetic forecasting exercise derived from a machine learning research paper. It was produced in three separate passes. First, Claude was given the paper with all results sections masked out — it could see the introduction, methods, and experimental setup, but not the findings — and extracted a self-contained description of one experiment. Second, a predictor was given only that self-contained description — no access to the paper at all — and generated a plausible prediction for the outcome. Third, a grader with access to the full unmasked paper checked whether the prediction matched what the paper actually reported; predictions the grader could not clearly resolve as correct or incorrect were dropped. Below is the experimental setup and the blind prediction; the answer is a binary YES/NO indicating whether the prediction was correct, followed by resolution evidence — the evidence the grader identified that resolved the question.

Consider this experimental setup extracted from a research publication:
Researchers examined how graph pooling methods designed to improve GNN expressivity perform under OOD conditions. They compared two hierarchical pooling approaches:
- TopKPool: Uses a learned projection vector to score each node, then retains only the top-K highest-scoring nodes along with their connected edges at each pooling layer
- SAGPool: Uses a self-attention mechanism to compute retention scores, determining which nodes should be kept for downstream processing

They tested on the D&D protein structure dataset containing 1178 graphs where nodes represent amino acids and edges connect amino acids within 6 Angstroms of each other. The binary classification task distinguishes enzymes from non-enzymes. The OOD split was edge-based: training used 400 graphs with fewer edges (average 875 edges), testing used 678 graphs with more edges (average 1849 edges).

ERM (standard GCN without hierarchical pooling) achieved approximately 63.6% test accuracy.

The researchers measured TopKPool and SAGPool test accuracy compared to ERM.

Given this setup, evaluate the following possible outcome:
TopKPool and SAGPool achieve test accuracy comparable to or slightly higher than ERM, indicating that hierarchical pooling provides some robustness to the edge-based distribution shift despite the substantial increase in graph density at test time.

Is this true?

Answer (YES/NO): YES